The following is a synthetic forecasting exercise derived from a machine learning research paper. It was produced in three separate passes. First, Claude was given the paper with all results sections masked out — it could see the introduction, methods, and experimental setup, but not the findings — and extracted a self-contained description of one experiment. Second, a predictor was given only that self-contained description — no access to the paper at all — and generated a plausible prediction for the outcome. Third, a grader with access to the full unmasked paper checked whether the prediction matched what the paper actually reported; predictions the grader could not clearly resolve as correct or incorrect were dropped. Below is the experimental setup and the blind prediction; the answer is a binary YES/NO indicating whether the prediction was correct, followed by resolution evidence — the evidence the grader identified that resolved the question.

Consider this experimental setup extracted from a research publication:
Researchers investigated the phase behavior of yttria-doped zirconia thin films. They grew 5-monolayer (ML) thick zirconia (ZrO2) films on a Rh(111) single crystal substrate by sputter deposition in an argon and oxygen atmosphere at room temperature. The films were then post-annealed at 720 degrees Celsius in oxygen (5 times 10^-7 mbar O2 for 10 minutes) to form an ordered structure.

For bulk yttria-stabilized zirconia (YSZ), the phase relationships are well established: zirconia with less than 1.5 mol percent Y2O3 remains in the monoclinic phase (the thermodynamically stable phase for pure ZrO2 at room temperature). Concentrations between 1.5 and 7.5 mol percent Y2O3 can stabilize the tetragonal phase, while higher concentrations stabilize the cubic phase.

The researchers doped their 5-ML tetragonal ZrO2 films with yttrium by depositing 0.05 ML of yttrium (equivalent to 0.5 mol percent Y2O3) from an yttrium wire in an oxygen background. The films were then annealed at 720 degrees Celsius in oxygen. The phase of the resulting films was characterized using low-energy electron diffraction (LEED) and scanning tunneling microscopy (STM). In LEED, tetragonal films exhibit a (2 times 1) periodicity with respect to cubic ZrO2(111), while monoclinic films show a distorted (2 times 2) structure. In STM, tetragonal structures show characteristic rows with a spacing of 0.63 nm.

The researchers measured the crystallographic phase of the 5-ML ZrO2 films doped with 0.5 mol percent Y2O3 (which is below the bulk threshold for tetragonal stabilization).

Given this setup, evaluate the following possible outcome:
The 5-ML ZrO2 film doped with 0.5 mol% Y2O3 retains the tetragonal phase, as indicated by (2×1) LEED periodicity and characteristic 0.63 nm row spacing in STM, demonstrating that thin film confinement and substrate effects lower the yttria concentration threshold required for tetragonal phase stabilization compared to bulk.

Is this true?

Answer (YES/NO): YES